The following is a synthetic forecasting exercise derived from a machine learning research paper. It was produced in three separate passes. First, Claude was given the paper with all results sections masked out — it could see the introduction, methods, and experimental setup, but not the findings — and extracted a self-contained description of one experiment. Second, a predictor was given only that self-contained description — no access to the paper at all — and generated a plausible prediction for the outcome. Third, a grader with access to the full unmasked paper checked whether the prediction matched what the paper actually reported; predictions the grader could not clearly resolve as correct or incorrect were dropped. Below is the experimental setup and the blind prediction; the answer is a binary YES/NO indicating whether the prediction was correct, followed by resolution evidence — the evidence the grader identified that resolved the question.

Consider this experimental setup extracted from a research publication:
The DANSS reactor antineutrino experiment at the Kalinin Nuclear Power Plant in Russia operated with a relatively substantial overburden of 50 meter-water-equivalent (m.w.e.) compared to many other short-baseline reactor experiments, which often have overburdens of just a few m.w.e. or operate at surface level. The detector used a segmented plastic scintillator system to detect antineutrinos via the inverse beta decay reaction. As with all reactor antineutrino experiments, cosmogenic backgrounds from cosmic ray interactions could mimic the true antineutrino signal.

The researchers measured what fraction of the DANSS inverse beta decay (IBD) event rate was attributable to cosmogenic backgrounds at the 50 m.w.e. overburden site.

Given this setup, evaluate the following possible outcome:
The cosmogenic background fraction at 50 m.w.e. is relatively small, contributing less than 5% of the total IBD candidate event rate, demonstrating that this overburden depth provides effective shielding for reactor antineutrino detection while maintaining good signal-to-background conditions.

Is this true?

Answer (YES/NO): YES